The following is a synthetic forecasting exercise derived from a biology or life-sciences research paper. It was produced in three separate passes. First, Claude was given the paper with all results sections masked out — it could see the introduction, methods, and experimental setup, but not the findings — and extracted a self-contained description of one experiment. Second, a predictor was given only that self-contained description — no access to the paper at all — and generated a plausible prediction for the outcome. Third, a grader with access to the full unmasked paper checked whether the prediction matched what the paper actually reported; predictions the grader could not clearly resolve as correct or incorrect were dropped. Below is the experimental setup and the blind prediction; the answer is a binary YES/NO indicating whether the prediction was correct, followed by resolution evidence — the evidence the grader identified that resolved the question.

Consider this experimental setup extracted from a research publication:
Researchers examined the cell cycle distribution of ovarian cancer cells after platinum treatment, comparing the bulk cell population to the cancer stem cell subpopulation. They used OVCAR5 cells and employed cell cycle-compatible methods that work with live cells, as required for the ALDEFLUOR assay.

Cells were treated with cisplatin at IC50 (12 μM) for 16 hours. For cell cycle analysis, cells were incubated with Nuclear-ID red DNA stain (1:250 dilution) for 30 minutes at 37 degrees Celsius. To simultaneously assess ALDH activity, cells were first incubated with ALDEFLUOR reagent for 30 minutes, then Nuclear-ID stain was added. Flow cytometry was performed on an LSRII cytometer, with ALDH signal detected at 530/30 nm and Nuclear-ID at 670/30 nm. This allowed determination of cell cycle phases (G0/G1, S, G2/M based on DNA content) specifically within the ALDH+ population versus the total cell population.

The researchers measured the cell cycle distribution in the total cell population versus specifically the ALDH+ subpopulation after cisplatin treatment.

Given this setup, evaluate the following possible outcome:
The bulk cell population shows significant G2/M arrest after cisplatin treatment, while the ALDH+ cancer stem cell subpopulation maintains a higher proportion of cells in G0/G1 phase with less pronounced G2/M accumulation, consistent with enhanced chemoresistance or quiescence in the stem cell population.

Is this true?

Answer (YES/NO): NO